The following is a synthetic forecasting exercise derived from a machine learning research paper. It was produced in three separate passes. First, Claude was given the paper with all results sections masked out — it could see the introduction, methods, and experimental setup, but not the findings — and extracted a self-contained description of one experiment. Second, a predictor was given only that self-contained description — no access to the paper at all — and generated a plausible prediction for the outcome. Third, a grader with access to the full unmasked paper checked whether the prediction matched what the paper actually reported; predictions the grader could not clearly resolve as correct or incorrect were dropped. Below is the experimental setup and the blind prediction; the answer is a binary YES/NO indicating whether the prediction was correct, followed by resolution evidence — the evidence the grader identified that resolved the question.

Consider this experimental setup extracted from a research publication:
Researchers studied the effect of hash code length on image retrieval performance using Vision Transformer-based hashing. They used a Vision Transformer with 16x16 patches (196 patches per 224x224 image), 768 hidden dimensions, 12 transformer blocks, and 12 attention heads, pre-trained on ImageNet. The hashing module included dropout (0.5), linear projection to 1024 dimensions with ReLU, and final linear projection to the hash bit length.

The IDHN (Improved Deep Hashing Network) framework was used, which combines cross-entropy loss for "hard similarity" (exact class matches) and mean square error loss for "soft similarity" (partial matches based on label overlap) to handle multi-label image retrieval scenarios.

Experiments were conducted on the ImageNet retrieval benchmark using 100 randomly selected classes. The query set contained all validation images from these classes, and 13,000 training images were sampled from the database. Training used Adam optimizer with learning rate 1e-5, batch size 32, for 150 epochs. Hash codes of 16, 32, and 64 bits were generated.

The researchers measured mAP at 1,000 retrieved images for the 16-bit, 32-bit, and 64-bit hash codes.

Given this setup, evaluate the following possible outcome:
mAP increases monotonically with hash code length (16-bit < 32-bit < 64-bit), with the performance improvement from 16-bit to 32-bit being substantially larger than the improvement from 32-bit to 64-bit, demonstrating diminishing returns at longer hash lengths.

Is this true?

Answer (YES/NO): NO